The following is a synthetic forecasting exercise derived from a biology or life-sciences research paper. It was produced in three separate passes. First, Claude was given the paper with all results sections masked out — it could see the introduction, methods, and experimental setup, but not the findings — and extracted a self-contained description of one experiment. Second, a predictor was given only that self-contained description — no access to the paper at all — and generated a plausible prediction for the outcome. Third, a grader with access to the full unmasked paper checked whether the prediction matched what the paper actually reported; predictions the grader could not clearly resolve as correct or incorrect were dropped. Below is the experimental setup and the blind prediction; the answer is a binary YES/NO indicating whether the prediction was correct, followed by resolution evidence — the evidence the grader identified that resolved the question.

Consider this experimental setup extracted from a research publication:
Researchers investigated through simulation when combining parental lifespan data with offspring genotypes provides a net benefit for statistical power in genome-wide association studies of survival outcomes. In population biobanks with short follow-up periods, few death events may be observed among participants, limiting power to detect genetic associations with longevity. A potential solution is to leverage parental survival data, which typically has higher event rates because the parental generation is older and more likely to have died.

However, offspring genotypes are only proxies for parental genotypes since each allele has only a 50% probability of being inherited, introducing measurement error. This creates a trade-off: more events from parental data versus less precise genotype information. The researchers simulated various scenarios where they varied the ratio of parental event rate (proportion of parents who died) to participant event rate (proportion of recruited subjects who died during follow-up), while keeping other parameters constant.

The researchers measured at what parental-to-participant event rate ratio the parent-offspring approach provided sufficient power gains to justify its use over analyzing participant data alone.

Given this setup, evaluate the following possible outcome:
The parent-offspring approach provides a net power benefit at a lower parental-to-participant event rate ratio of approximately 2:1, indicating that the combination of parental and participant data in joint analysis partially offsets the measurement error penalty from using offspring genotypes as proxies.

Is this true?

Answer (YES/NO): NO